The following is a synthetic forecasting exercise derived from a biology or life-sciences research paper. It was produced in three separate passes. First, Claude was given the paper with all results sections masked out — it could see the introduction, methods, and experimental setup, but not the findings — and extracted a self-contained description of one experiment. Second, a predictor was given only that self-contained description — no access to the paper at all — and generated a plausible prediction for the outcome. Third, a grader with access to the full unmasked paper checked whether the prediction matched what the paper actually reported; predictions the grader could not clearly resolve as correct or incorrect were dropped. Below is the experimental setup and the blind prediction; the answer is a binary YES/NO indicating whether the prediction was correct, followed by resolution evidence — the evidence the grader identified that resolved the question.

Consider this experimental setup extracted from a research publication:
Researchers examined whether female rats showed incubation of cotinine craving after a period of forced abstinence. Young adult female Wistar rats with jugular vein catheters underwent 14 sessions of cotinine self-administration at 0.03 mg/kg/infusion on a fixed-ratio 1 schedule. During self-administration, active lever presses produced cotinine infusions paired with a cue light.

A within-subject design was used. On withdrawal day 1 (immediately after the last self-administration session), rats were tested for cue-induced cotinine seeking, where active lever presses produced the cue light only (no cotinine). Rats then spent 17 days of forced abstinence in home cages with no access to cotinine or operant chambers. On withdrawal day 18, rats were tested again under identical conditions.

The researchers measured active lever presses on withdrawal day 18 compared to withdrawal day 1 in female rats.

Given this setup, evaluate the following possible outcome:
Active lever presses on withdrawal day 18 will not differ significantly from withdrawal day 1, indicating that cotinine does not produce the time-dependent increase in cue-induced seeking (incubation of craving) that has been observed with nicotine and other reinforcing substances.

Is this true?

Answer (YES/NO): NO